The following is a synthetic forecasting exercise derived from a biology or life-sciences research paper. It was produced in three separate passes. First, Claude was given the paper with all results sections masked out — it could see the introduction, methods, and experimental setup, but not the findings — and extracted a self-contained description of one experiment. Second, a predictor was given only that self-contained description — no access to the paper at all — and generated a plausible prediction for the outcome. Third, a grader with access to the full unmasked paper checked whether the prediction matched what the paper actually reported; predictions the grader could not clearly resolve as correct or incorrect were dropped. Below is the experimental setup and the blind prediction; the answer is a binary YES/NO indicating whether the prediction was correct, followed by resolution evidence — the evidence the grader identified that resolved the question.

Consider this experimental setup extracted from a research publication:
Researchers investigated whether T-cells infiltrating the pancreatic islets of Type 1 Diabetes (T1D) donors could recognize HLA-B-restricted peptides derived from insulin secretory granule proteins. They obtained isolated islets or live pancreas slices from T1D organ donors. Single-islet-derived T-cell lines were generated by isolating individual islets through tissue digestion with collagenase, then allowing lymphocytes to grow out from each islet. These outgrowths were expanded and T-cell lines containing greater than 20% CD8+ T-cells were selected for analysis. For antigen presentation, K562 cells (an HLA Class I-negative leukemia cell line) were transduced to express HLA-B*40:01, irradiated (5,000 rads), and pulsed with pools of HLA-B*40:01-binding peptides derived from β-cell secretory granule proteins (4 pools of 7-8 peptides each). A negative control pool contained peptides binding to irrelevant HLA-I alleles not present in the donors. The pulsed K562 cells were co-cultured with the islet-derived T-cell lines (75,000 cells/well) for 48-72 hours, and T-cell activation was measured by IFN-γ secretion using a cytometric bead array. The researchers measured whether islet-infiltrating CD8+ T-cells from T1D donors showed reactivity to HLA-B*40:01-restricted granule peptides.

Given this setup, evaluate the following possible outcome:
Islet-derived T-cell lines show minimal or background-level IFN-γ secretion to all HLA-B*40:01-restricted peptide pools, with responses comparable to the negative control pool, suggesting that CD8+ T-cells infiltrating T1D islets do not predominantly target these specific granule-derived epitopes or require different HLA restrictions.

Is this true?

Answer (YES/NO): NO